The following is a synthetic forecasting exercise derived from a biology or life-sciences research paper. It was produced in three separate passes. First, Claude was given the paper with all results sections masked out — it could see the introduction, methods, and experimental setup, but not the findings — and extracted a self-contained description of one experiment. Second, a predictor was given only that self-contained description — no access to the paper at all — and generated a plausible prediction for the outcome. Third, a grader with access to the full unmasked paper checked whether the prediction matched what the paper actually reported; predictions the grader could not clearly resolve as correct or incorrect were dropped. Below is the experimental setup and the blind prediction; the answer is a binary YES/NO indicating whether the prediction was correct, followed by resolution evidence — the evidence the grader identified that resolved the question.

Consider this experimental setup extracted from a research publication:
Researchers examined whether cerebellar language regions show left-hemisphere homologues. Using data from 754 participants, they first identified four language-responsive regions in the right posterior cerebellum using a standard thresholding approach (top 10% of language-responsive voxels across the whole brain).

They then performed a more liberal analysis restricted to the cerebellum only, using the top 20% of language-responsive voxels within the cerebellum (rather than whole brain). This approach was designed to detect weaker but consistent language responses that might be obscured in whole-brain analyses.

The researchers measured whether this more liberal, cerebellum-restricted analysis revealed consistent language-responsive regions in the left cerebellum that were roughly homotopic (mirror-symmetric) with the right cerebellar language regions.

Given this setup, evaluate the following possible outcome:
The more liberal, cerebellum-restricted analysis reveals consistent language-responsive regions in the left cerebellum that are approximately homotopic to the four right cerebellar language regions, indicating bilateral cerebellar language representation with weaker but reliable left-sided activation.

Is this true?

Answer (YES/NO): YES